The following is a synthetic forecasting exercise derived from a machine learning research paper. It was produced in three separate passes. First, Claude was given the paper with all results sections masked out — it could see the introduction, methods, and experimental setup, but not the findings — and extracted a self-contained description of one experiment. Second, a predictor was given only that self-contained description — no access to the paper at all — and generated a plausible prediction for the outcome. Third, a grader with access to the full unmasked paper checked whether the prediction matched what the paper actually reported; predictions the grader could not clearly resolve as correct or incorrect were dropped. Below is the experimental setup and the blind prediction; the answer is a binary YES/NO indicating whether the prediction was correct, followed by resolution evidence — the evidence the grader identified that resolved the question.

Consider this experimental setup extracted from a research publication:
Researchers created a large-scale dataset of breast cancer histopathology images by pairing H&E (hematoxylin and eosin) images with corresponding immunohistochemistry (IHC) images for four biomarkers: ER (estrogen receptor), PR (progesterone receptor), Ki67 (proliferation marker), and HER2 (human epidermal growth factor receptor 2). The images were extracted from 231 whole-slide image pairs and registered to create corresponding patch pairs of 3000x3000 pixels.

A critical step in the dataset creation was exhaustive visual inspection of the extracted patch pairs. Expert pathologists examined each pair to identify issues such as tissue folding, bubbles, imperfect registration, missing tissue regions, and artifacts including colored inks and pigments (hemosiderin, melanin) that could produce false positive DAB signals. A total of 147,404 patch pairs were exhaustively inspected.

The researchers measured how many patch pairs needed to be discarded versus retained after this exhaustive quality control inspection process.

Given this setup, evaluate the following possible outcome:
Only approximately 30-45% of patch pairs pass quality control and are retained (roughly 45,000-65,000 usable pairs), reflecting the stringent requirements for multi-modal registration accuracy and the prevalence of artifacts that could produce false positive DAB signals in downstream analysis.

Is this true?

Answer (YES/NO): NO